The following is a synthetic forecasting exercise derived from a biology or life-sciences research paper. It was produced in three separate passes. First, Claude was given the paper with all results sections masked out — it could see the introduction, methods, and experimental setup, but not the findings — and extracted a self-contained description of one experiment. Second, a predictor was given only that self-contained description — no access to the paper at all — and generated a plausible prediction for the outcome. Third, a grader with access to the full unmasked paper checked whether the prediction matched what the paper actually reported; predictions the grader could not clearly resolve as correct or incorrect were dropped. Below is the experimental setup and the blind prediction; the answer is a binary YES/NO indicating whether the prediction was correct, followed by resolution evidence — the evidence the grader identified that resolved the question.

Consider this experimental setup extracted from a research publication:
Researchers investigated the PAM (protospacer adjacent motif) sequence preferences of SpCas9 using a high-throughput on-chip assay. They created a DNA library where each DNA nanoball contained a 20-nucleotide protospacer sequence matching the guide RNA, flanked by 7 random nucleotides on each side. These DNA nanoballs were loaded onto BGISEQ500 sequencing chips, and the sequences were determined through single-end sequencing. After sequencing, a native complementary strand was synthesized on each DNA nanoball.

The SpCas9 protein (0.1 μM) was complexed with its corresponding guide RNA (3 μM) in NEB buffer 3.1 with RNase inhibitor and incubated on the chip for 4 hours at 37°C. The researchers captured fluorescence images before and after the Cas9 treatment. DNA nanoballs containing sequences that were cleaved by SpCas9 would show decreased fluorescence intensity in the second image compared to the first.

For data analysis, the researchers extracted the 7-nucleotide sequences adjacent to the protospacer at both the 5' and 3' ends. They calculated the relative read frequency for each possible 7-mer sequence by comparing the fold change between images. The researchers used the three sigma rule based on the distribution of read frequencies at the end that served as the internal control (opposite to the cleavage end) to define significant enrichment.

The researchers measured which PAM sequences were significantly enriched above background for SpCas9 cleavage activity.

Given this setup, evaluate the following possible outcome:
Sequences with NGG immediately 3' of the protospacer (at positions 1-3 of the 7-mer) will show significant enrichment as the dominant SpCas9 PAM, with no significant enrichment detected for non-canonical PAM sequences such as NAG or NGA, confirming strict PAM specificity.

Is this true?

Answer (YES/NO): NO